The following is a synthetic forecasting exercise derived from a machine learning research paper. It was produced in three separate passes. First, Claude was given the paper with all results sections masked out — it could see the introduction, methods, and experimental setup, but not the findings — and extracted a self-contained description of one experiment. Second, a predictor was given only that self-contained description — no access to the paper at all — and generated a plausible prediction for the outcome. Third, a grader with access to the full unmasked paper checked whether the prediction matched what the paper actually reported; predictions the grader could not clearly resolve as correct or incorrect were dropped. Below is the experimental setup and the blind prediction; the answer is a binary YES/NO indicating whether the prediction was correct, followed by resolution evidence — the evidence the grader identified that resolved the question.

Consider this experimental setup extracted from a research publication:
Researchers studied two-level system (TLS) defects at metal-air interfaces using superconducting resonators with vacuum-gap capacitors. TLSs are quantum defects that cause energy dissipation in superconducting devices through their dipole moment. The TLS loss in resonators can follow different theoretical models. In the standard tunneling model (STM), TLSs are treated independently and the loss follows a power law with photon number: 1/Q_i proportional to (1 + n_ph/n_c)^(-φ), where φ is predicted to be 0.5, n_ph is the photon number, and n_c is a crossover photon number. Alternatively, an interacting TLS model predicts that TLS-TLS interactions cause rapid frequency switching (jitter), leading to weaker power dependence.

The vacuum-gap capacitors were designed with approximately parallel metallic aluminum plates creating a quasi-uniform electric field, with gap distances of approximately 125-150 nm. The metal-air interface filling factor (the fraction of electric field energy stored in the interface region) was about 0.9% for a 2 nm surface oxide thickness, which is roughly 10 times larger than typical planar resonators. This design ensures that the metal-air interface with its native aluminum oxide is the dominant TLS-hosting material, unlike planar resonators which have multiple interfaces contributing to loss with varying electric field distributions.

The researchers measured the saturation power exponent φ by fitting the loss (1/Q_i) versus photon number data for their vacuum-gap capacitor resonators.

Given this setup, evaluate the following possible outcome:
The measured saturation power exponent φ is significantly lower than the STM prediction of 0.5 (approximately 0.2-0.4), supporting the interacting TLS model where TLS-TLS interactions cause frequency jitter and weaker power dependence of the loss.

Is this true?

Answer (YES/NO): YES